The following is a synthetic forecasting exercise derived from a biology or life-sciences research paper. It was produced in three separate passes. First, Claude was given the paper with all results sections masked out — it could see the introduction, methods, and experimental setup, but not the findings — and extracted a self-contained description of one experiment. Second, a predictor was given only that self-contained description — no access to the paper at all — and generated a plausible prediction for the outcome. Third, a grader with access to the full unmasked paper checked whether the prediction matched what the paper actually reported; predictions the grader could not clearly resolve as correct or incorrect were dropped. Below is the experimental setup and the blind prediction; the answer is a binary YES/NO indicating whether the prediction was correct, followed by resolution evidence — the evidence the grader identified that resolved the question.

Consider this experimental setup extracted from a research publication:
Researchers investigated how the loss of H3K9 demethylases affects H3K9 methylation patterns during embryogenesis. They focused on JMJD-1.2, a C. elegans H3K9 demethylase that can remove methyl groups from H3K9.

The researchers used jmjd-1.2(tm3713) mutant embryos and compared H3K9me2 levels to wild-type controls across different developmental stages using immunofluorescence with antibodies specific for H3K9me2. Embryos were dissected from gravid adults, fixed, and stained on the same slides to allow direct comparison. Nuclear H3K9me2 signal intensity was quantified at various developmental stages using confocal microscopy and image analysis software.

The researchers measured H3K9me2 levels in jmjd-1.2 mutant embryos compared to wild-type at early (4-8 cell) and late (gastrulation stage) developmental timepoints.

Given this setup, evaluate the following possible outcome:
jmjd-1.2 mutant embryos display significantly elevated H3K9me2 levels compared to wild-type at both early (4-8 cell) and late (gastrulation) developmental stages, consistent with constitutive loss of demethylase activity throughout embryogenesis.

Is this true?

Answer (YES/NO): NO